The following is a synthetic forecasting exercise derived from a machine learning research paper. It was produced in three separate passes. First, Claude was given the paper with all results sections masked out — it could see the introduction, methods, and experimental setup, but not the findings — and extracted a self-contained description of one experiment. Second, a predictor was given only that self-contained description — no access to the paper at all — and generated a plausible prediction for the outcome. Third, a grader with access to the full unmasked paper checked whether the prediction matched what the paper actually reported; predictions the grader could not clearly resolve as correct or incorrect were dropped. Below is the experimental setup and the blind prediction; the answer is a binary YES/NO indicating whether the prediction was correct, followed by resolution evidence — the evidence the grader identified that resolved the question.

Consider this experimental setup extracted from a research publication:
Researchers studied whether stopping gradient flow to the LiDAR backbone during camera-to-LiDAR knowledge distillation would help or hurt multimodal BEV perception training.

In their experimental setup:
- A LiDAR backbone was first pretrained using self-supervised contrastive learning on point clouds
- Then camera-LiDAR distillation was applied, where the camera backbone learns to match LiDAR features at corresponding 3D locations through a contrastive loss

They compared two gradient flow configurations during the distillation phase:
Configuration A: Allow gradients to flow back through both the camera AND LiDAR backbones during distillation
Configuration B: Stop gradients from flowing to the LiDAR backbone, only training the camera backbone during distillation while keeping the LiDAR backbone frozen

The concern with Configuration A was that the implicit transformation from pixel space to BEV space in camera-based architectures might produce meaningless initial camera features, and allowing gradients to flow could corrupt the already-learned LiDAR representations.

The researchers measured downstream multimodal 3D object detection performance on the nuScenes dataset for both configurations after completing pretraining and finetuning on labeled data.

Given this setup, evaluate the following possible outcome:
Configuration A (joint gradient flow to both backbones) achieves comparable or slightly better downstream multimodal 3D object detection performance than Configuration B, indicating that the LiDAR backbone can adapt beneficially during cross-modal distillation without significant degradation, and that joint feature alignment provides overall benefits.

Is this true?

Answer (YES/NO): NO